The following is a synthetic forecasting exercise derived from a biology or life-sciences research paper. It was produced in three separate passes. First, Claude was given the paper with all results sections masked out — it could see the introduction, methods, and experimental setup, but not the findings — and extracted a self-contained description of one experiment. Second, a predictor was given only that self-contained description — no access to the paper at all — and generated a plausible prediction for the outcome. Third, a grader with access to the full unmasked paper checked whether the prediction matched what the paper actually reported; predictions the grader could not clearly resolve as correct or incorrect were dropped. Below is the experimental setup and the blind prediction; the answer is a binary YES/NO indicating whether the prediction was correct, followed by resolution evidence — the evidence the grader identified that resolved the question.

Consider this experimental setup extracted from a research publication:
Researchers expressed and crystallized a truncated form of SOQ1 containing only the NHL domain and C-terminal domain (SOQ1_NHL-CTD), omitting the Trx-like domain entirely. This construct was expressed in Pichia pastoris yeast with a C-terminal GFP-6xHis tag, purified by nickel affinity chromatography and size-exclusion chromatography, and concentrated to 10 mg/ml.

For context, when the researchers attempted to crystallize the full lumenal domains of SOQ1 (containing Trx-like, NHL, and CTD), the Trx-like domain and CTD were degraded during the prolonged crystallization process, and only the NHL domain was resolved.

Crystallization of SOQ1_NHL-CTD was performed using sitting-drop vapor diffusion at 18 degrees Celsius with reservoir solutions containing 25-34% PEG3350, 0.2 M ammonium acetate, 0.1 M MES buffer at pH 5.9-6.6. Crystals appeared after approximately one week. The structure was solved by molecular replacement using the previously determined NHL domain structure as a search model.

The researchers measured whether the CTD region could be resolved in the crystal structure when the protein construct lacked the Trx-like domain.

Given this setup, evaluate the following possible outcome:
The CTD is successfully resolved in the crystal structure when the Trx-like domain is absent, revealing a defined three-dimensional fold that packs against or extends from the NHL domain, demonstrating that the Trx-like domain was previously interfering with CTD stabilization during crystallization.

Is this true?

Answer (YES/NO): YES